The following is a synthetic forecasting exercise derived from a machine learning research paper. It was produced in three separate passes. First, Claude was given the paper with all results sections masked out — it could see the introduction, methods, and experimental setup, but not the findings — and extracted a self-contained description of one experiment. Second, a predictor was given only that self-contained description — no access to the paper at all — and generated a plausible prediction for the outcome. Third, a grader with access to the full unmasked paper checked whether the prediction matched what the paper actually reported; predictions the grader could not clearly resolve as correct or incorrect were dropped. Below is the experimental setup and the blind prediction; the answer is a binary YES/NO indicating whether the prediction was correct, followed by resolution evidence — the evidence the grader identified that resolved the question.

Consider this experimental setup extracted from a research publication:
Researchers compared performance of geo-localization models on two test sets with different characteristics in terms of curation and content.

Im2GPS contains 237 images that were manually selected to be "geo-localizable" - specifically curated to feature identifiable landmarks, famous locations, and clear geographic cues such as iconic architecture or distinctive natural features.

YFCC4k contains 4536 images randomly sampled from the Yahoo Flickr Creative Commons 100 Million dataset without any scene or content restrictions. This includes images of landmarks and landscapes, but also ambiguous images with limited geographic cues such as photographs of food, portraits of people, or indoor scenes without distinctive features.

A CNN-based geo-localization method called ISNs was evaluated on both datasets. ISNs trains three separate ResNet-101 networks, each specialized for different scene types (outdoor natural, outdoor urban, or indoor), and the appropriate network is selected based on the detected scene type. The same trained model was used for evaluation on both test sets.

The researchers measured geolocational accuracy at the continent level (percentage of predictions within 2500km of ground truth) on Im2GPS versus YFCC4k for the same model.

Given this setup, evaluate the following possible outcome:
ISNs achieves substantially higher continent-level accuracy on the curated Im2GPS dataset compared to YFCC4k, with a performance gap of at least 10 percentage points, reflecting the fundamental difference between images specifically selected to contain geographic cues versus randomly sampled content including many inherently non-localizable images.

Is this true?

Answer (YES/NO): YES